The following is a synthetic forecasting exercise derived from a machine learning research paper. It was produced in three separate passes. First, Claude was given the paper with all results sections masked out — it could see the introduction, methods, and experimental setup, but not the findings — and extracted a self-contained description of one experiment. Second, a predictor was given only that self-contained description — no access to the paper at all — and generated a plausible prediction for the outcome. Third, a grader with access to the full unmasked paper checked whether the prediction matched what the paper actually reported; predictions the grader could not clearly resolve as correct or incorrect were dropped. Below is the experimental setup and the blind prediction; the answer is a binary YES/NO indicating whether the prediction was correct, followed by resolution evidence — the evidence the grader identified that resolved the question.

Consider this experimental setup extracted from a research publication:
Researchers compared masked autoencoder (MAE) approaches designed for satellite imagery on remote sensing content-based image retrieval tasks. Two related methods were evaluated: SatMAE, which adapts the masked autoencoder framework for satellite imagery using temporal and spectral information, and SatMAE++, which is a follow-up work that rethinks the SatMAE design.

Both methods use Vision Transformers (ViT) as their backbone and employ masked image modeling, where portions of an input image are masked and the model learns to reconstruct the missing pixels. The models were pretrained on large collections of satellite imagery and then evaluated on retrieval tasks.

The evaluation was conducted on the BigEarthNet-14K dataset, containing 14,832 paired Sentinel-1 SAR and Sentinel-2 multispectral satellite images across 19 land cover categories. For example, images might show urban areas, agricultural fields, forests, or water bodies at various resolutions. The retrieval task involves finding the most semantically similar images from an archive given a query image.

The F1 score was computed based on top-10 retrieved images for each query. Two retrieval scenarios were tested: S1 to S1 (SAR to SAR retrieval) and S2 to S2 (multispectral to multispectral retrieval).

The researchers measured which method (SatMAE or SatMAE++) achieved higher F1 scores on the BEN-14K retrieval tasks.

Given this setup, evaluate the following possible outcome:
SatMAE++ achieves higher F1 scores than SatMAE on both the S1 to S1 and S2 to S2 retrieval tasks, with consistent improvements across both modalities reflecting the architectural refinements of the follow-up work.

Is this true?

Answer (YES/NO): NO